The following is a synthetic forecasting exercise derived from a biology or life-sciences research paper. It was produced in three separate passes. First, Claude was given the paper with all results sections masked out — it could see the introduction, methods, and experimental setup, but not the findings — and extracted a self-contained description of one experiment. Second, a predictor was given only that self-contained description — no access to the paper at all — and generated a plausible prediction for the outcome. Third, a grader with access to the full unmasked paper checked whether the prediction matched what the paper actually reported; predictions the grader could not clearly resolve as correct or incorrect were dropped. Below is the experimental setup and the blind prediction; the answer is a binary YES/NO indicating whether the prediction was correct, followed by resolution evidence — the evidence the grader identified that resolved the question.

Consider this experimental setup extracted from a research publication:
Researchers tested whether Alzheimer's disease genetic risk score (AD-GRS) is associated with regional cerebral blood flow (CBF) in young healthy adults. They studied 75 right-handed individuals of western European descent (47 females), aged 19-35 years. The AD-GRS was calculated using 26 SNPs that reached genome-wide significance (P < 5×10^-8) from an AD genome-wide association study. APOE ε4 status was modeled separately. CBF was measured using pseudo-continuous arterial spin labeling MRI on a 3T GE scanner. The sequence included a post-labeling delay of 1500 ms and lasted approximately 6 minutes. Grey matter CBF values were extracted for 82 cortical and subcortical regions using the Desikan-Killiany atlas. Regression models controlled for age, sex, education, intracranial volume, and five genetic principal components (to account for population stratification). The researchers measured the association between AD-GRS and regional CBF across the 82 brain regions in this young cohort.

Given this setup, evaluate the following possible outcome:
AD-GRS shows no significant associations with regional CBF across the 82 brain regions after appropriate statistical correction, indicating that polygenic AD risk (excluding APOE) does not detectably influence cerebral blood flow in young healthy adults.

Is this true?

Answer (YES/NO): NO